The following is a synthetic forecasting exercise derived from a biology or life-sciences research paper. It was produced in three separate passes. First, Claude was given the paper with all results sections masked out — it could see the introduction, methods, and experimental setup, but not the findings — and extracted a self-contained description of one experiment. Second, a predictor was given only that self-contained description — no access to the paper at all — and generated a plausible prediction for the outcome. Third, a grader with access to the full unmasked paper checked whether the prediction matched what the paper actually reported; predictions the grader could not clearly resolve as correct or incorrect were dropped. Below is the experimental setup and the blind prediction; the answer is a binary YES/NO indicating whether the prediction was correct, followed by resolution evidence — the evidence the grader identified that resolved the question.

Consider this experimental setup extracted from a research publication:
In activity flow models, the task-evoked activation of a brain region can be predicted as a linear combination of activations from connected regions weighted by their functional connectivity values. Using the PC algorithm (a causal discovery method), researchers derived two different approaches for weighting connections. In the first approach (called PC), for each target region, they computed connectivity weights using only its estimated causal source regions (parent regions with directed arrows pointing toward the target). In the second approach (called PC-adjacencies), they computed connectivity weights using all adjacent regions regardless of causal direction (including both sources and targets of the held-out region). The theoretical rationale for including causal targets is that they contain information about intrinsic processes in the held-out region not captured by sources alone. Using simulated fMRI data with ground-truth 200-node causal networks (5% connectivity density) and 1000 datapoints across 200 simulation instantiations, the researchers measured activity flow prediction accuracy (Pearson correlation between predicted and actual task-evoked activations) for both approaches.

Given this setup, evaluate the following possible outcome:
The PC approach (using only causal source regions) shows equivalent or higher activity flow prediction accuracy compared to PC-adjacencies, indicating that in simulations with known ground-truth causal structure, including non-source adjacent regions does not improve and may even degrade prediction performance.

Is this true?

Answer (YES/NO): NO